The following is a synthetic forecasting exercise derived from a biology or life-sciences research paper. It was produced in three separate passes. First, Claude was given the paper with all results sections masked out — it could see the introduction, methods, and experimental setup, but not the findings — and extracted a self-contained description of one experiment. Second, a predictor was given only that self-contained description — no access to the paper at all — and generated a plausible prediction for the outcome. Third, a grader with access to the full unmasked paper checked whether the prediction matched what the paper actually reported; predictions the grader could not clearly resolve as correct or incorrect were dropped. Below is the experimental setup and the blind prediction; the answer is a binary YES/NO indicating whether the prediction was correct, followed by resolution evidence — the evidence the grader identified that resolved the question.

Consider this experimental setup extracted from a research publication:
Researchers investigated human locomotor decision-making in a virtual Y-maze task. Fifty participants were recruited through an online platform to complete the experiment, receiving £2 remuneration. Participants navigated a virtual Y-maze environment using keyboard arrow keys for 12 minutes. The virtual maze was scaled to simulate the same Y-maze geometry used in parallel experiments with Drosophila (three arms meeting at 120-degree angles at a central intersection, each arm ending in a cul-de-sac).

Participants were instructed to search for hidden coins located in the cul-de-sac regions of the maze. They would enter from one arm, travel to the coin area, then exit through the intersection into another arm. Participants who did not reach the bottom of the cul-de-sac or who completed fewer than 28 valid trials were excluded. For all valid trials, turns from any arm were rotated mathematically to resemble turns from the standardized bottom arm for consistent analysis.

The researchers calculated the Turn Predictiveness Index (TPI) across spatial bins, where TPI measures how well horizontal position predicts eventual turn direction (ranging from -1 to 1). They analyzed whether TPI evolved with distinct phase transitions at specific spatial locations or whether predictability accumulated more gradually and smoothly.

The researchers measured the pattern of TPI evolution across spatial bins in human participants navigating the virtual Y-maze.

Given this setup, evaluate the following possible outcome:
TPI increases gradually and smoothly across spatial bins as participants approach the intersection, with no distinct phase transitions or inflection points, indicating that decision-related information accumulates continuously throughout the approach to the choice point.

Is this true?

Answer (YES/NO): NO